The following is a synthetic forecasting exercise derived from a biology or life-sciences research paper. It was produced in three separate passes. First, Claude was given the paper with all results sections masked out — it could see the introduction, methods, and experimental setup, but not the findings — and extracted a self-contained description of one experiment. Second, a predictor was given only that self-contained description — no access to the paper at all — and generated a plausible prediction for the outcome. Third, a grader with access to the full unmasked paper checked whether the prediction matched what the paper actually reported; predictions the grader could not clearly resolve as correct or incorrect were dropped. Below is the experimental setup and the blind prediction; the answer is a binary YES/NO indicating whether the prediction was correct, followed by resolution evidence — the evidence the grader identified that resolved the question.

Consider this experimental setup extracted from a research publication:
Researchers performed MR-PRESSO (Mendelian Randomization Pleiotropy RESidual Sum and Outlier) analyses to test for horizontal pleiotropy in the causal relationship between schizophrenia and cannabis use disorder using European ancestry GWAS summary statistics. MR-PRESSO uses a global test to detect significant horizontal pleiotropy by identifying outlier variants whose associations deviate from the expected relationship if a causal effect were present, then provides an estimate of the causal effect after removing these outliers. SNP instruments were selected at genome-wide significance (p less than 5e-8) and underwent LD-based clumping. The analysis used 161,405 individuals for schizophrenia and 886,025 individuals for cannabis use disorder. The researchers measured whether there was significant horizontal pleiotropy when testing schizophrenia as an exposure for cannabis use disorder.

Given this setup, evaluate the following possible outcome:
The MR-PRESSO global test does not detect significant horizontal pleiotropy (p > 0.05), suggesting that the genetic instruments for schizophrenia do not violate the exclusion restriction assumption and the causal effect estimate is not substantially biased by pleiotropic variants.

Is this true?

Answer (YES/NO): NO